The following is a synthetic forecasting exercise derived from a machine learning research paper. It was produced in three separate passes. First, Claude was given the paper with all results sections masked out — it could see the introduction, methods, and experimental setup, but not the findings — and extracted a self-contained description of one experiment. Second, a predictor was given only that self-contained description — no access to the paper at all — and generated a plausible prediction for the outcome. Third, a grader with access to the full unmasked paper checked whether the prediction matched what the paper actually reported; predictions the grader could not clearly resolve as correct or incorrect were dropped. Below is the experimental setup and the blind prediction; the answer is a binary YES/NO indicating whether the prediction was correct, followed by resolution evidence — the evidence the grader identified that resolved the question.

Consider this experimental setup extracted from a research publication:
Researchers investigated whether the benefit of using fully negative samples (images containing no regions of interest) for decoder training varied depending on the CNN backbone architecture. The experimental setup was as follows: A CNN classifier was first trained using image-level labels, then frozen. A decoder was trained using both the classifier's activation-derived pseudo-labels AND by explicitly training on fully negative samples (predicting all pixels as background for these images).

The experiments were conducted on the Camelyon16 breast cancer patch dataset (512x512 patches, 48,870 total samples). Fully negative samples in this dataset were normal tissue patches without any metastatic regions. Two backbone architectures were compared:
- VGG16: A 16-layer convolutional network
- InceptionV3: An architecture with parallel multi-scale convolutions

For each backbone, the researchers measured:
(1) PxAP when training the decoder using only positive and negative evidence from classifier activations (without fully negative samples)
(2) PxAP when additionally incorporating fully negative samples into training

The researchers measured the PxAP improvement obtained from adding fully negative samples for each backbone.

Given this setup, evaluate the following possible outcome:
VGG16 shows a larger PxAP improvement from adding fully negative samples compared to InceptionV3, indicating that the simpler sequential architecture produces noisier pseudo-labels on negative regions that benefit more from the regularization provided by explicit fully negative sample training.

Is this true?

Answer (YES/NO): YES